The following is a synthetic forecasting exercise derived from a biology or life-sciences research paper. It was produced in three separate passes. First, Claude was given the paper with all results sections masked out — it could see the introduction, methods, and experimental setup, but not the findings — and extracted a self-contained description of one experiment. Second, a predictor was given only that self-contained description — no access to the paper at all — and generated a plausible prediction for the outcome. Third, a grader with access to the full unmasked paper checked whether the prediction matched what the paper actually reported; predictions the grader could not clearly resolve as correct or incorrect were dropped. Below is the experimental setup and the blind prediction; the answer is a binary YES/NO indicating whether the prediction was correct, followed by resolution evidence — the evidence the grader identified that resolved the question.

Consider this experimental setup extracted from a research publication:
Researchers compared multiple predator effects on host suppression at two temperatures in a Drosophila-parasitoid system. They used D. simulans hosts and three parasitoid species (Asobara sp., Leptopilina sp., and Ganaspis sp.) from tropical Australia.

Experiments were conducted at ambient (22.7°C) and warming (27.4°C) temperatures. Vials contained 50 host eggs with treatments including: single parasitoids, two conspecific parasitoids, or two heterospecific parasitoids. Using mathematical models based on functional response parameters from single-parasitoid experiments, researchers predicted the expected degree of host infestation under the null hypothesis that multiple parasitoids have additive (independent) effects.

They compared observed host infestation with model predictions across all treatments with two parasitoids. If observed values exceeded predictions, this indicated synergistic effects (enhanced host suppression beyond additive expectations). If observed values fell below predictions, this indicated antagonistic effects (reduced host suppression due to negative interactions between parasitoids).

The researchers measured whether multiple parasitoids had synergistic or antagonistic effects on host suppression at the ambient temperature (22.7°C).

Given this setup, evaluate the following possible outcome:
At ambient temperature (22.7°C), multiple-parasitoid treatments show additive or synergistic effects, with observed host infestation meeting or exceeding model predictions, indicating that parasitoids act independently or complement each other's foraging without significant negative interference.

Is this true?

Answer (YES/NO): YES